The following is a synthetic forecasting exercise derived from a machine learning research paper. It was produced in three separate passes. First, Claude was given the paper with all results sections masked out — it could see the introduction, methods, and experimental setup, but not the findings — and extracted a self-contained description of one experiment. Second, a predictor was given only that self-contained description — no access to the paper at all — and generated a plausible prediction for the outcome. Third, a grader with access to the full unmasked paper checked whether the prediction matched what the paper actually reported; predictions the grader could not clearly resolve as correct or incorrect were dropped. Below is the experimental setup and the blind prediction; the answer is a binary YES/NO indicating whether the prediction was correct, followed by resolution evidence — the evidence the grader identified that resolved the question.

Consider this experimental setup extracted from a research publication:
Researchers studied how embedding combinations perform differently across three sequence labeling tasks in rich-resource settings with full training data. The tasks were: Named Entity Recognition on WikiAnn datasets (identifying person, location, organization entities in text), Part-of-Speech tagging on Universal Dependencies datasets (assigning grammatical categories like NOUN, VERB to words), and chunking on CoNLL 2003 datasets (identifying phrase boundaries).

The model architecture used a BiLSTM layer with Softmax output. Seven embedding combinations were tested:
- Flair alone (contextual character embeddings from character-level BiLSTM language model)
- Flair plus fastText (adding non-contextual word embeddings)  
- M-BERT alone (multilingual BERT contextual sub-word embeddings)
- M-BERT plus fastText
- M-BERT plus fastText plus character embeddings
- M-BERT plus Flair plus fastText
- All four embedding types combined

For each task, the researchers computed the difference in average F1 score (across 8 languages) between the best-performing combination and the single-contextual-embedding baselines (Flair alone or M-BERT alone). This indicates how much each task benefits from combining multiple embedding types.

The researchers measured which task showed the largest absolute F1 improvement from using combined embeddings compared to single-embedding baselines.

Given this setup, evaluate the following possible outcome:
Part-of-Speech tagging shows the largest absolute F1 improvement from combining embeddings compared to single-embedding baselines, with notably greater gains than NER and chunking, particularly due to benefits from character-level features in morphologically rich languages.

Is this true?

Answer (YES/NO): NO